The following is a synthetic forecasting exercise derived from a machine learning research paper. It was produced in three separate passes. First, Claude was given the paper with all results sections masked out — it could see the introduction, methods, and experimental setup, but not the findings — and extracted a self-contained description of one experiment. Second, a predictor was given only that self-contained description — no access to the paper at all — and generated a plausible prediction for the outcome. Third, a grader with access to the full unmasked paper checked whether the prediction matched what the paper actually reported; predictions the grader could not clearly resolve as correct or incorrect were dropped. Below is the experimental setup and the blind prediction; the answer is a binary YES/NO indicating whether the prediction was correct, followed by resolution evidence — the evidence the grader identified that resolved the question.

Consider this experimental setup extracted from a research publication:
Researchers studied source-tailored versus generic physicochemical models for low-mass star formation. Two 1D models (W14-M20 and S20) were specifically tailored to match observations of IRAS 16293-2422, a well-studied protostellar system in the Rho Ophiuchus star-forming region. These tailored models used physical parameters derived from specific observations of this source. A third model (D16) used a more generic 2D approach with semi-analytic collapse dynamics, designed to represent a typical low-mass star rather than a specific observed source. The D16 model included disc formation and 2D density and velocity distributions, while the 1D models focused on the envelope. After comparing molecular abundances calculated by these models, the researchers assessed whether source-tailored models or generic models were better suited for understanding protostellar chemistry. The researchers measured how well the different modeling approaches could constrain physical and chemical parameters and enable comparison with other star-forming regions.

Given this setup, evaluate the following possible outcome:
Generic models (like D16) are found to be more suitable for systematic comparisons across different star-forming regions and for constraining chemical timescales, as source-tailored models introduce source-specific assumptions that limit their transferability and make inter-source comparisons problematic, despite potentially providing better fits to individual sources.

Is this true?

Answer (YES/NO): NO